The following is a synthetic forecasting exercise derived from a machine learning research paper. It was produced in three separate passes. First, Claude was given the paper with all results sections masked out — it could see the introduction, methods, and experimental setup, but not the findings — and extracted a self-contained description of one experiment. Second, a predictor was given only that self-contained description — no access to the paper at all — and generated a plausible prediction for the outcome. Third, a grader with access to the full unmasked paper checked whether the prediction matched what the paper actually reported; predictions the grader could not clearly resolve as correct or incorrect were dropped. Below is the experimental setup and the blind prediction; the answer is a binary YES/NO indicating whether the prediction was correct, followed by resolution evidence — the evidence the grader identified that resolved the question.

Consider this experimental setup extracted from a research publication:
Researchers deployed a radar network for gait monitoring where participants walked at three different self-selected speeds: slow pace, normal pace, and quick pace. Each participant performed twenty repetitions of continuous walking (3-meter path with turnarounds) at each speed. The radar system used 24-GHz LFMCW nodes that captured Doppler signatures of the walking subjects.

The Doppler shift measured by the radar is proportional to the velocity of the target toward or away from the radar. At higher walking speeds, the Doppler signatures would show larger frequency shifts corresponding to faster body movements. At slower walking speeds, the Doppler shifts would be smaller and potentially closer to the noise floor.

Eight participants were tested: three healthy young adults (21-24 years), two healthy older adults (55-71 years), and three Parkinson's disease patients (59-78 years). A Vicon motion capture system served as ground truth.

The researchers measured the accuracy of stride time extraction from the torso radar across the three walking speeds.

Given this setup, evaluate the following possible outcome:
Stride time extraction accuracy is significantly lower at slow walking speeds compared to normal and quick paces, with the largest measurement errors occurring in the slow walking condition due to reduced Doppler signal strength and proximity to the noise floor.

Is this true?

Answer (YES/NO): NO